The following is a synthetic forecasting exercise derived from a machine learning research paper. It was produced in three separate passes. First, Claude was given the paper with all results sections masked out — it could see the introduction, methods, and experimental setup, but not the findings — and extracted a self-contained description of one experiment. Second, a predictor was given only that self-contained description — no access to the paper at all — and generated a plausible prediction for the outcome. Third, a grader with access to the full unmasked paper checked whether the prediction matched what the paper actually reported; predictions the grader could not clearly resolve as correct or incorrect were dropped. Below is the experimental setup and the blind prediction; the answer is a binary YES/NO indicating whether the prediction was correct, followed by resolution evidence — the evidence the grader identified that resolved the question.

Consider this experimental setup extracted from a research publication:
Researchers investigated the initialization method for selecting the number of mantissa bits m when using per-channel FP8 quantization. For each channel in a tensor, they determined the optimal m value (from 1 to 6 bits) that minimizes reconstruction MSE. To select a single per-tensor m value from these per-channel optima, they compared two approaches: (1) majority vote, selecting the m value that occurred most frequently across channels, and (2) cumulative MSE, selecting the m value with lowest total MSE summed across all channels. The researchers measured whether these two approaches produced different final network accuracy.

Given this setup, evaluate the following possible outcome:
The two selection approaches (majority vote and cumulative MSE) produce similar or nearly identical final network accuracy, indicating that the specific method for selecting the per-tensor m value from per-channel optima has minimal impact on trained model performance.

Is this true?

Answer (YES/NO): YES